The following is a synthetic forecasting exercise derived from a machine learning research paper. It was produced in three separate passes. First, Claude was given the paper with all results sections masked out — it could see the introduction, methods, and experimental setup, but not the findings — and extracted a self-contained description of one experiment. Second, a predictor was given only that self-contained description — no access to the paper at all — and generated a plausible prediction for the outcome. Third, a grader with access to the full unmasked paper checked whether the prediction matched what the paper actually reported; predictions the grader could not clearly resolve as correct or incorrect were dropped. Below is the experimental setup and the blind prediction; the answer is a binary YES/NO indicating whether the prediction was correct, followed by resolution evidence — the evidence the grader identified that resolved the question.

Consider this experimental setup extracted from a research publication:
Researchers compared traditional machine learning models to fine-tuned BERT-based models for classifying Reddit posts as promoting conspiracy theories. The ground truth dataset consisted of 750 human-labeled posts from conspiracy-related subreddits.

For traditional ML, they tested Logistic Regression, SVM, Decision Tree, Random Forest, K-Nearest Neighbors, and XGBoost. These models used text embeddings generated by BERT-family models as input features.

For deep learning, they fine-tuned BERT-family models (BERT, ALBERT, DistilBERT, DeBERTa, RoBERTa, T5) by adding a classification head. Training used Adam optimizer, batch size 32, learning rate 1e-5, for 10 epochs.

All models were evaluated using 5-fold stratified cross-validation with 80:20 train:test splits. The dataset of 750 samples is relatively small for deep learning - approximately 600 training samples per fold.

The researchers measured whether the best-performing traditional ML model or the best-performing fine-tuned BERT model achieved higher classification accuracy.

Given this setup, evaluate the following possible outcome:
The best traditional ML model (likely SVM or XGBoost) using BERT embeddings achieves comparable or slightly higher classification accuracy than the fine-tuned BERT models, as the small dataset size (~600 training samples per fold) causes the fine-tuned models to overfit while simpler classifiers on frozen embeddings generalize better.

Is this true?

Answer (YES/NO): NO